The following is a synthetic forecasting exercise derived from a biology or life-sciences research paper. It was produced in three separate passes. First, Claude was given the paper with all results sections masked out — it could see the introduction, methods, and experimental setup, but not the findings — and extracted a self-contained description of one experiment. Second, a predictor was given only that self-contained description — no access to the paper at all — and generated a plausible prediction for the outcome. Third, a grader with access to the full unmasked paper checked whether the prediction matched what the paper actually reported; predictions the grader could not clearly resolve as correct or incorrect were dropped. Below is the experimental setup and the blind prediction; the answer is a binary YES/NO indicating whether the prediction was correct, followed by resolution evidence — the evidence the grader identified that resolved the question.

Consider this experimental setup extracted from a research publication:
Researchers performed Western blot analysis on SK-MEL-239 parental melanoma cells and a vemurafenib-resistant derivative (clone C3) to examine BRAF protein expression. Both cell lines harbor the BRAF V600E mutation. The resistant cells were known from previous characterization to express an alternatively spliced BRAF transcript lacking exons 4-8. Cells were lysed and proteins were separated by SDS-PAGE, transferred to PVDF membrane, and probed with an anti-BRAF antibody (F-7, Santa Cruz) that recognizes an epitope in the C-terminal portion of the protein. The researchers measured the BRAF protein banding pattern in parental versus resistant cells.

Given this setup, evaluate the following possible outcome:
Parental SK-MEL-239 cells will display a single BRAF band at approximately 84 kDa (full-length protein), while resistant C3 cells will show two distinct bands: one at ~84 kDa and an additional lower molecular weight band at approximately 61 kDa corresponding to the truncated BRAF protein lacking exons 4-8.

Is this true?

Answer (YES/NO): YES